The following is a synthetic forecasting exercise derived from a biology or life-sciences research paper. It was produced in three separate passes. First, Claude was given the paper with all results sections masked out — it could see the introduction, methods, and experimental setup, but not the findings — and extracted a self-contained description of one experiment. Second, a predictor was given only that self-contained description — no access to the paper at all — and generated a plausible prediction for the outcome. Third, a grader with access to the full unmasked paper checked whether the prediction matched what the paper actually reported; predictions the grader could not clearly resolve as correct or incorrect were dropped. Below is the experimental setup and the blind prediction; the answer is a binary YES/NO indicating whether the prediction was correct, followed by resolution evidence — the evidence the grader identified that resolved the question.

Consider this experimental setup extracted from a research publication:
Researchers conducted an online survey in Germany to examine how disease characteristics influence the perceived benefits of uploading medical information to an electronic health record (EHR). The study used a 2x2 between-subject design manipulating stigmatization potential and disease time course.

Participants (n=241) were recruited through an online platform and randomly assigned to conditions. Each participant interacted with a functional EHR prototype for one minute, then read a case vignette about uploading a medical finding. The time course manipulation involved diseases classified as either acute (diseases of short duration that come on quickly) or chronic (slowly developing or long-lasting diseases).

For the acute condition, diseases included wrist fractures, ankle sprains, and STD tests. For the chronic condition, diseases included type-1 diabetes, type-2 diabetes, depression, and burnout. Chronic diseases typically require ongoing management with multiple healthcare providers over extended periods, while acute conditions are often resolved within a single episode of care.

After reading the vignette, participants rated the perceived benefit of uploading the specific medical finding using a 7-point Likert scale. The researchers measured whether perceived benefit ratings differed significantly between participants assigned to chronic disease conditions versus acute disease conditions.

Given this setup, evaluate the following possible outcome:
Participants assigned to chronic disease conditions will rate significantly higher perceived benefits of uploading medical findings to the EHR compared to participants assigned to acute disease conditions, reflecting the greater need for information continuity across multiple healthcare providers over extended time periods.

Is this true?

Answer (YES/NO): YES